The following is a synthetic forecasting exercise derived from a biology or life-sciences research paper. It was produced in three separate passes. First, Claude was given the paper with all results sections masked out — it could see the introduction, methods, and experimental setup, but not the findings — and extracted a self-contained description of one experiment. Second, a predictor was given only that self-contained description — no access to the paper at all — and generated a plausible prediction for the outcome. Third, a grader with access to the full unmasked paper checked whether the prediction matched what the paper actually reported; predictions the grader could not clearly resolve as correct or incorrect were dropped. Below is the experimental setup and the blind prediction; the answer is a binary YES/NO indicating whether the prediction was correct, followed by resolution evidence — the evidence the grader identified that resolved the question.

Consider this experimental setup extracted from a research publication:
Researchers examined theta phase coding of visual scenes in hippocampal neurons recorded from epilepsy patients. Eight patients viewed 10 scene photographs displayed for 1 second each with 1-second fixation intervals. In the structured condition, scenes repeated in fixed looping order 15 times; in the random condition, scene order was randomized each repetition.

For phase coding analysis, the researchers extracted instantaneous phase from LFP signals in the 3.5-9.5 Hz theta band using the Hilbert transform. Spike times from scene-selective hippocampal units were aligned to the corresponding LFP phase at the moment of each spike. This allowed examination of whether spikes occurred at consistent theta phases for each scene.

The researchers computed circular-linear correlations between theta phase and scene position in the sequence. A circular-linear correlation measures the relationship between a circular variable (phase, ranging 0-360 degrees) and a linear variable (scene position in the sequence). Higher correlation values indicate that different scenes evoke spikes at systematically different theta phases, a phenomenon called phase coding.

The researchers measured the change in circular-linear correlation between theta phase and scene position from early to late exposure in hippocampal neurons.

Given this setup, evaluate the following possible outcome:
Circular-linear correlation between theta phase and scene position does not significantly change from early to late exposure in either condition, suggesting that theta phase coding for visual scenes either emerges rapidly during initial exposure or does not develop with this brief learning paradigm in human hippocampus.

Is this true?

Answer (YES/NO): NO